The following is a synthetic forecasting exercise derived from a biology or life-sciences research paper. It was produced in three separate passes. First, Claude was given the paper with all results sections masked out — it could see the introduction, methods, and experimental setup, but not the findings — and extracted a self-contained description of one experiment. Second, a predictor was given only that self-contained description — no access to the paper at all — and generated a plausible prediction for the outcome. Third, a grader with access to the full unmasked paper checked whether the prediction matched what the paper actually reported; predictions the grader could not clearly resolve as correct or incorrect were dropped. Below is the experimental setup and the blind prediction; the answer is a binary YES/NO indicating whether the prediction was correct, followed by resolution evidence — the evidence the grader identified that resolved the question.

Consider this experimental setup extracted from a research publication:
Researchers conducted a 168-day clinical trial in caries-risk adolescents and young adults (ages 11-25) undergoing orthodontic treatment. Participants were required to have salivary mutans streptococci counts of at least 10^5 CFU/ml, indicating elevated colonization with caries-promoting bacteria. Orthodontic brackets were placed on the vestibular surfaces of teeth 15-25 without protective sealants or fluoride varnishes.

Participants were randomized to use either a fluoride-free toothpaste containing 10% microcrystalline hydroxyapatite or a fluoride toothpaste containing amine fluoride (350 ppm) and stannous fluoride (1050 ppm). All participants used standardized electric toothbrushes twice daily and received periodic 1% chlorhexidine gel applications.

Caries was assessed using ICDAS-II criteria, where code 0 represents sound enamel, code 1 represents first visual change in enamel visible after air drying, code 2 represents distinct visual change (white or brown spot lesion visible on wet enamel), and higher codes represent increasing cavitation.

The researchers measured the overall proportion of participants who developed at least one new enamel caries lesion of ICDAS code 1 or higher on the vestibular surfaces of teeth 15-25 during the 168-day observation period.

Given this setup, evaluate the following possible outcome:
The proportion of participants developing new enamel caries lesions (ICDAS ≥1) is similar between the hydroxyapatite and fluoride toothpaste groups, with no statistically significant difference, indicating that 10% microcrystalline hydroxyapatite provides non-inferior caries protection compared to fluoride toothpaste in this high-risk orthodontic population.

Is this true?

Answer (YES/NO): YES